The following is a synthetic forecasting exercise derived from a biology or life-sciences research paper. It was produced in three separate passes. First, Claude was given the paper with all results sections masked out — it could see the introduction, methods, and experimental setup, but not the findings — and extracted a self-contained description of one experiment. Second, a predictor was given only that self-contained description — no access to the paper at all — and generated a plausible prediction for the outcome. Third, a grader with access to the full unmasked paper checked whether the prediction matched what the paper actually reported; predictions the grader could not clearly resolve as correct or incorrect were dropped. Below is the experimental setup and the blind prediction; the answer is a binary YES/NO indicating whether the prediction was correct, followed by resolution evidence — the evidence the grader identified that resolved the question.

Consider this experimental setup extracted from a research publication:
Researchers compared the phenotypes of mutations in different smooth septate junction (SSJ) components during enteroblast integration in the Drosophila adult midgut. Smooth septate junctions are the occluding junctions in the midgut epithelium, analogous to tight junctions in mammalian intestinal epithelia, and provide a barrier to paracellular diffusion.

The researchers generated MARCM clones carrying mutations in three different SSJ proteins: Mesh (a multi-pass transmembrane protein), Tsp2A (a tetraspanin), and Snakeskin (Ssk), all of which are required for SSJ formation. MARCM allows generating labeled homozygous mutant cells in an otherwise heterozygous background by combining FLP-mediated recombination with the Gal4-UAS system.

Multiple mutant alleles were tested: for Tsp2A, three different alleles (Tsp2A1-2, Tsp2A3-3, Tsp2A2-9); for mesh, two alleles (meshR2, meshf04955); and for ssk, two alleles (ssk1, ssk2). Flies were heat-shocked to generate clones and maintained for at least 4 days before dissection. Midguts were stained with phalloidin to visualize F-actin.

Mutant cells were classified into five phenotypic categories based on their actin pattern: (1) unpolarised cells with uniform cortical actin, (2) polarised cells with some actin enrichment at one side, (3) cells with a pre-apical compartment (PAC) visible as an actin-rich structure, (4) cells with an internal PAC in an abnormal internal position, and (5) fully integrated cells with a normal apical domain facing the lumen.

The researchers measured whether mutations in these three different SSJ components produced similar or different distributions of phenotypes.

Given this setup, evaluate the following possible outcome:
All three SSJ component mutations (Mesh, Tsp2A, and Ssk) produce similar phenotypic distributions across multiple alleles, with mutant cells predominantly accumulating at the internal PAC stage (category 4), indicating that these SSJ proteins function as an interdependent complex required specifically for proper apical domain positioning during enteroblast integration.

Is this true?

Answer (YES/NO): NO